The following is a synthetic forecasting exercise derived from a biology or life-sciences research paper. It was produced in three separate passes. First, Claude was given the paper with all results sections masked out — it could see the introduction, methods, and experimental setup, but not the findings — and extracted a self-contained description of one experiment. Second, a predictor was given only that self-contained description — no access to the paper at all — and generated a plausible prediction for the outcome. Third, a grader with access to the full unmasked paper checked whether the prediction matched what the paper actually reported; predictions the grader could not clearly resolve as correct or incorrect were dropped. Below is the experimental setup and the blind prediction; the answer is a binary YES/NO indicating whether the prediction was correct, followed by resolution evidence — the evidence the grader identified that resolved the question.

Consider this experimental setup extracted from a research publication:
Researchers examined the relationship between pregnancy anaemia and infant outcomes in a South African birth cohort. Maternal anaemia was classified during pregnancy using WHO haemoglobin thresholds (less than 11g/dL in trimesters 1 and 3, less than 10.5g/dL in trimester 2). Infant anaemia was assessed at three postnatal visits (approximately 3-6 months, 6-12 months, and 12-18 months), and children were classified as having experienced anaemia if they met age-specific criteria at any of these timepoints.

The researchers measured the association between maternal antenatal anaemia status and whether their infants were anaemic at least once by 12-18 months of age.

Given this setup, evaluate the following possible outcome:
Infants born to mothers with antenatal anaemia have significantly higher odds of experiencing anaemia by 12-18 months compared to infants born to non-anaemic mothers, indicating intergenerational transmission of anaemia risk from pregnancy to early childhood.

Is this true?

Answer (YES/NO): YES